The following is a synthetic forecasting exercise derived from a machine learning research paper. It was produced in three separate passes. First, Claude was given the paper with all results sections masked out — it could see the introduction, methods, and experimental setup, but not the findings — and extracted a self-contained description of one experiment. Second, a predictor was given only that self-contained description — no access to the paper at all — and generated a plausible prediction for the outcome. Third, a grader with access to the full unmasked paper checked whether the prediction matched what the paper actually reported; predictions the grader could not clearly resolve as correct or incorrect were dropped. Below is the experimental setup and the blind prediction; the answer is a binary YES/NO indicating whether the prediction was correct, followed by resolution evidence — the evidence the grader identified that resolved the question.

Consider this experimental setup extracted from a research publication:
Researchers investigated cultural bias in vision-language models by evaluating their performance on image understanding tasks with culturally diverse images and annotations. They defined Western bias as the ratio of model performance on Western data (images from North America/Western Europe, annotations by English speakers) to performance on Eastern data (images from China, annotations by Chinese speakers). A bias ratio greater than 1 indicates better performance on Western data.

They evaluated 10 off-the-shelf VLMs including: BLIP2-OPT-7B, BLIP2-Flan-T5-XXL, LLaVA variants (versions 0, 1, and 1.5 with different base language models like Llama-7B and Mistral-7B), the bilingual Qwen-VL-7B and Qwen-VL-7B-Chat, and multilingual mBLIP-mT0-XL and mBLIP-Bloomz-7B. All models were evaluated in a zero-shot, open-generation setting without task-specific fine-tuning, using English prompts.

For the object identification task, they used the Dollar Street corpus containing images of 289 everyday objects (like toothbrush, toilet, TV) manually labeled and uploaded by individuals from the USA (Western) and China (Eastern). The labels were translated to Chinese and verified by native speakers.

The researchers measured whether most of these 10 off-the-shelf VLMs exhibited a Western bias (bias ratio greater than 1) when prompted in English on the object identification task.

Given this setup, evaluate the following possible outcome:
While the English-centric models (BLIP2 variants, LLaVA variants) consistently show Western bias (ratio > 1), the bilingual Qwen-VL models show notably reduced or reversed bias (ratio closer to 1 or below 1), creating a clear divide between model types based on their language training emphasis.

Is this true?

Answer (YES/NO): NO